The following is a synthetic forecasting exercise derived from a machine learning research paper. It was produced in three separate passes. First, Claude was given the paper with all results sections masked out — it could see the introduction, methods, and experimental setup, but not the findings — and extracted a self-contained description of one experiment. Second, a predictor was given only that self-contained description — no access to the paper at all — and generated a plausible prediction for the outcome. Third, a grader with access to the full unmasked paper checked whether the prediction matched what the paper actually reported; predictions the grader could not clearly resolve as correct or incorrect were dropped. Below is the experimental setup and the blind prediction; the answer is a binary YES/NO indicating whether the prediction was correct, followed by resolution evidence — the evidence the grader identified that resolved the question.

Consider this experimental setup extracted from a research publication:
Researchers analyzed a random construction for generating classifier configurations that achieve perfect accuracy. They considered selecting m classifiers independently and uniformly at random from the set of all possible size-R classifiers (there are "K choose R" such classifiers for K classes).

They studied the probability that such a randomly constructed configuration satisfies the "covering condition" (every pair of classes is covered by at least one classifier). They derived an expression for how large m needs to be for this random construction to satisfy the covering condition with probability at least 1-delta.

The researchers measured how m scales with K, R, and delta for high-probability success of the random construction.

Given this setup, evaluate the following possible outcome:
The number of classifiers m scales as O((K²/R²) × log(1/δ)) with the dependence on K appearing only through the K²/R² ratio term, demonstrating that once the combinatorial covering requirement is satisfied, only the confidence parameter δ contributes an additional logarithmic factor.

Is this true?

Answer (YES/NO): NO